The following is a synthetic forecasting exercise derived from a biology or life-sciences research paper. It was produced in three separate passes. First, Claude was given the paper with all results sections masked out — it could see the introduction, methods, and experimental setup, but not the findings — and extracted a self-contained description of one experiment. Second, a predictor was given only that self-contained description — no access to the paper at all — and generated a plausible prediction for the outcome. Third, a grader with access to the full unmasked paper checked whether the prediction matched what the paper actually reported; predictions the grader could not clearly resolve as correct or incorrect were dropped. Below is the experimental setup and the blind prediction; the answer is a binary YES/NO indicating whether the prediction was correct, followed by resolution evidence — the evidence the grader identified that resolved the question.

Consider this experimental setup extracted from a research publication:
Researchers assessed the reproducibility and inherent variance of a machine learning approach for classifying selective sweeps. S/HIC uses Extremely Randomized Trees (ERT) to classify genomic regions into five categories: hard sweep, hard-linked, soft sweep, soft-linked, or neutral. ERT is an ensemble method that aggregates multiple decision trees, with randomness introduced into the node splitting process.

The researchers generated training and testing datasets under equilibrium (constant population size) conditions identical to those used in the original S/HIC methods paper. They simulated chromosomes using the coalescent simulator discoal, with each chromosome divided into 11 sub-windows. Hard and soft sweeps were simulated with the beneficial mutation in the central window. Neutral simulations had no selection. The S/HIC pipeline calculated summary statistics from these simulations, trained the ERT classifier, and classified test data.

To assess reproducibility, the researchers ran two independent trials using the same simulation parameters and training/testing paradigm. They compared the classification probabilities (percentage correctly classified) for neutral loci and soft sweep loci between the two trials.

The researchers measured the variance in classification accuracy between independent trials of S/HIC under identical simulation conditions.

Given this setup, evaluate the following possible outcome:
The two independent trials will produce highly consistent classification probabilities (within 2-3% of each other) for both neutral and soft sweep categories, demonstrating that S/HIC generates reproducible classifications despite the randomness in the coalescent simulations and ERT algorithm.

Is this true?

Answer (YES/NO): NO